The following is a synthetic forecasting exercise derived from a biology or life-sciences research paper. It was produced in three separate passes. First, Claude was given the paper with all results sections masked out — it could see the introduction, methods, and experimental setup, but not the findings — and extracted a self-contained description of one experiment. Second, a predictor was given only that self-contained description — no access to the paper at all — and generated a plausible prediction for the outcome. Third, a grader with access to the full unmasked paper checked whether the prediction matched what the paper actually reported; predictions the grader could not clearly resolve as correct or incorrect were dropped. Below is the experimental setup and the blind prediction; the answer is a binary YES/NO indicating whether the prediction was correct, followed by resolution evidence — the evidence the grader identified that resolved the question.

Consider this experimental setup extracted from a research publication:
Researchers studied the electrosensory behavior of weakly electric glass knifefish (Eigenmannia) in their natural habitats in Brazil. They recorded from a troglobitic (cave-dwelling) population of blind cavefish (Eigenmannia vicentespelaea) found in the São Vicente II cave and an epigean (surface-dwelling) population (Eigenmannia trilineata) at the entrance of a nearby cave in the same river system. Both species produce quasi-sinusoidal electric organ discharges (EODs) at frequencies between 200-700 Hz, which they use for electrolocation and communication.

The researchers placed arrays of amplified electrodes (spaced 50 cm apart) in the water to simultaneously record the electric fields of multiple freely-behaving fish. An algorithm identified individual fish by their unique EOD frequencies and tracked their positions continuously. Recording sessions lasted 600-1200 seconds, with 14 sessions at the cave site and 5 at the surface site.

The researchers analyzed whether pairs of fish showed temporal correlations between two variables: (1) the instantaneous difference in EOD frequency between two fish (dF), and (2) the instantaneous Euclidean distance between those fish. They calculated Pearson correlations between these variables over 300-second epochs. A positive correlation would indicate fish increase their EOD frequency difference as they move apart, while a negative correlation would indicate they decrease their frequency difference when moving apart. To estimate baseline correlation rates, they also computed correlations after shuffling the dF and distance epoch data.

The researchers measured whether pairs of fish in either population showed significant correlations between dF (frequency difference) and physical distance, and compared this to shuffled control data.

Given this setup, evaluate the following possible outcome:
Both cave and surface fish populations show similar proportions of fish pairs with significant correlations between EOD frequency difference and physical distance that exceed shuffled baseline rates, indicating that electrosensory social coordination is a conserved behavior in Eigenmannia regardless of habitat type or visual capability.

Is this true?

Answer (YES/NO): NO